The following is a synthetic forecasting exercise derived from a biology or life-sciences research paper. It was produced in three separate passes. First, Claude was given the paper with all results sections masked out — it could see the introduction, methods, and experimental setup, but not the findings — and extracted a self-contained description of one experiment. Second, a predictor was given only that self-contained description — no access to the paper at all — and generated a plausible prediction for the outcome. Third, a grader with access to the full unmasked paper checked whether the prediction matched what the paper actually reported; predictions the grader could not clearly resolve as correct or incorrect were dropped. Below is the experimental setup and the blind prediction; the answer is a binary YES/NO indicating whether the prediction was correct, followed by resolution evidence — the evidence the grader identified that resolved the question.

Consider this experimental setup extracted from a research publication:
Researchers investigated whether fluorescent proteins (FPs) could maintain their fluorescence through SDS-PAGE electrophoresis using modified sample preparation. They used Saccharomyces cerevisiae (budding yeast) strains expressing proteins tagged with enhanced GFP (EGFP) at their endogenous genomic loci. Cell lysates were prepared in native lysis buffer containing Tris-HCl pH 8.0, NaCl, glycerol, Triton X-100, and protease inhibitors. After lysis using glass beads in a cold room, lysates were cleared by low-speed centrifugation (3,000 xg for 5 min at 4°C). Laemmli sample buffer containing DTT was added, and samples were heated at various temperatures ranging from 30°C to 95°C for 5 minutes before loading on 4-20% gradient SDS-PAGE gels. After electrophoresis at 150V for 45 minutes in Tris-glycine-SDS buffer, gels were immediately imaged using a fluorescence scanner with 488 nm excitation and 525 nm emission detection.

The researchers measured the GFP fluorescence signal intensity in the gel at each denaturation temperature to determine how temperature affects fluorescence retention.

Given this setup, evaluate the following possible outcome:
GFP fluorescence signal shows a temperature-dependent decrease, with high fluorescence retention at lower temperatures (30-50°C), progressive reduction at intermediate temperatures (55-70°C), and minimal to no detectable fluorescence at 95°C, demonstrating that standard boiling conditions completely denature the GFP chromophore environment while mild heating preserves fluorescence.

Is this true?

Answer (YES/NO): NO